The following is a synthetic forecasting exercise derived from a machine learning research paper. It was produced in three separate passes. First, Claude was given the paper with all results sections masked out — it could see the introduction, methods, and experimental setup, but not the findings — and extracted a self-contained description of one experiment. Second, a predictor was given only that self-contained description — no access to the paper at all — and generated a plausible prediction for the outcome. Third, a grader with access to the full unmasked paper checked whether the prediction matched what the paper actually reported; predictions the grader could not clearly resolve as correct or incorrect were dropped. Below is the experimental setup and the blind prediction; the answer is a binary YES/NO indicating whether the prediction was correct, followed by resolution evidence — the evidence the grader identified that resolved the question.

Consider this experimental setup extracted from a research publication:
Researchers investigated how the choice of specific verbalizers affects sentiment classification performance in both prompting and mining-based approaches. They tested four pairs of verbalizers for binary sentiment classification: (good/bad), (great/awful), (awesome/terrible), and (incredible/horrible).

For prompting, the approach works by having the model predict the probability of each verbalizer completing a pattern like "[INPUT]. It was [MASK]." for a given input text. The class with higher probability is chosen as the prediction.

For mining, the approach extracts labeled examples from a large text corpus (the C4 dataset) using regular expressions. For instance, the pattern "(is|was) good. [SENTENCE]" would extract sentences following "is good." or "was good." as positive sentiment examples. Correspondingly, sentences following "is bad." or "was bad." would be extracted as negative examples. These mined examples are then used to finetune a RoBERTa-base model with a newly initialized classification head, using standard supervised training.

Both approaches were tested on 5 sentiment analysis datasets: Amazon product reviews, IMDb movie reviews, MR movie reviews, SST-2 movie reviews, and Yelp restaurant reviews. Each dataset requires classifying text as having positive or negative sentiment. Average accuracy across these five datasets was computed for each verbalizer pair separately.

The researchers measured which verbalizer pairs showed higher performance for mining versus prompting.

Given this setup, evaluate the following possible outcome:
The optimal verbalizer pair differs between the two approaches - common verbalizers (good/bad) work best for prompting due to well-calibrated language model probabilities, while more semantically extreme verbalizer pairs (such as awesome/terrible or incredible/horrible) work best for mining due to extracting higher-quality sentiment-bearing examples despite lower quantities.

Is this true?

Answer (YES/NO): NO